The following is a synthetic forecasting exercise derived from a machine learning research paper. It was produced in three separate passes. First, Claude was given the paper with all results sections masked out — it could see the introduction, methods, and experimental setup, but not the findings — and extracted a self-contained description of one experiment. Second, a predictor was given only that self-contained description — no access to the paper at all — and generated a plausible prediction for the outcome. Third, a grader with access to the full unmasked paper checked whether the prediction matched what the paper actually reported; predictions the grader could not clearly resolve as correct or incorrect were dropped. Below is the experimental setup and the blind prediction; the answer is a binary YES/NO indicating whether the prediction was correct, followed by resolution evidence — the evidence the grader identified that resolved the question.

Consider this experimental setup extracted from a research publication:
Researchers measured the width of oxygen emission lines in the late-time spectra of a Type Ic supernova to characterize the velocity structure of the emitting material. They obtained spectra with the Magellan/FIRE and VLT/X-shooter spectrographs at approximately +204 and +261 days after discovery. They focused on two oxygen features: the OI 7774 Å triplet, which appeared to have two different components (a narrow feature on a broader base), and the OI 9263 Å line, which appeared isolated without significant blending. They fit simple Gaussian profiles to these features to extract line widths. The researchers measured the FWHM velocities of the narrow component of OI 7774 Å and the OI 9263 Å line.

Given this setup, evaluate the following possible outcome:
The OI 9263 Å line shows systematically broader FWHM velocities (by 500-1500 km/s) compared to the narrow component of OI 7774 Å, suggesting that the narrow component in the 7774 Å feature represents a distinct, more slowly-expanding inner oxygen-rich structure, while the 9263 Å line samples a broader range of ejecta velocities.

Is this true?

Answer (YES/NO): NO